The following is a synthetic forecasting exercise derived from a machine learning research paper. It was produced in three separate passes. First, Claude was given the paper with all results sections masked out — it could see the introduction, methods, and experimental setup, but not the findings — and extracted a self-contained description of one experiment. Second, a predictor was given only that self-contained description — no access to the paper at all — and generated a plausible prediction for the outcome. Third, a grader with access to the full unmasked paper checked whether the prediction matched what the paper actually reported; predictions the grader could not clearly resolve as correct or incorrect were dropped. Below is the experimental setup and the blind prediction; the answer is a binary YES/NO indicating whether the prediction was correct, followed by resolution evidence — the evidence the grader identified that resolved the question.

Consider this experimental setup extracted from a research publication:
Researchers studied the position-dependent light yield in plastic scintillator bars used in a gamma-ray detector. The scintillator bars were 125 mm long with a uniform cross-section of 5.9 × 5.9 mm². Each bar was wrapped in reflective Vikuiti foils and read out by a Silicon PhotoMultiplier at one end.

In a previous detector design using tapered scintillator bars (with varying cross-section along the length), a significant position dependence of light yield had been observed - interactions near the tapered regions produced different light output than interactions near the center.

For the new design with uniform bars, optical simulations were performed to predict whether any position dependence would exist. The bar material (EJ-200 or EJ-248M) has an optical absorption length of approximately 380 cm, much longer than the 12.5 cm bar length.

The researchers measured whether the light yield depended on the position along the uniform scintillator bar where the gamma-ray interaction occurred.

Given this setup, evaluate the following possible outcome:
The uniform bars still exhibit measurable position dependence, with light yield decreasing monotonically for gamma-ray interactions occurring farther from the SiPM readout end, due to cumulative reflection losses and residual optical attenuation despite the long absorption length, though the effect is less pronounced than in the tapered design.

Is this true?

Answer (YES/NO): NO